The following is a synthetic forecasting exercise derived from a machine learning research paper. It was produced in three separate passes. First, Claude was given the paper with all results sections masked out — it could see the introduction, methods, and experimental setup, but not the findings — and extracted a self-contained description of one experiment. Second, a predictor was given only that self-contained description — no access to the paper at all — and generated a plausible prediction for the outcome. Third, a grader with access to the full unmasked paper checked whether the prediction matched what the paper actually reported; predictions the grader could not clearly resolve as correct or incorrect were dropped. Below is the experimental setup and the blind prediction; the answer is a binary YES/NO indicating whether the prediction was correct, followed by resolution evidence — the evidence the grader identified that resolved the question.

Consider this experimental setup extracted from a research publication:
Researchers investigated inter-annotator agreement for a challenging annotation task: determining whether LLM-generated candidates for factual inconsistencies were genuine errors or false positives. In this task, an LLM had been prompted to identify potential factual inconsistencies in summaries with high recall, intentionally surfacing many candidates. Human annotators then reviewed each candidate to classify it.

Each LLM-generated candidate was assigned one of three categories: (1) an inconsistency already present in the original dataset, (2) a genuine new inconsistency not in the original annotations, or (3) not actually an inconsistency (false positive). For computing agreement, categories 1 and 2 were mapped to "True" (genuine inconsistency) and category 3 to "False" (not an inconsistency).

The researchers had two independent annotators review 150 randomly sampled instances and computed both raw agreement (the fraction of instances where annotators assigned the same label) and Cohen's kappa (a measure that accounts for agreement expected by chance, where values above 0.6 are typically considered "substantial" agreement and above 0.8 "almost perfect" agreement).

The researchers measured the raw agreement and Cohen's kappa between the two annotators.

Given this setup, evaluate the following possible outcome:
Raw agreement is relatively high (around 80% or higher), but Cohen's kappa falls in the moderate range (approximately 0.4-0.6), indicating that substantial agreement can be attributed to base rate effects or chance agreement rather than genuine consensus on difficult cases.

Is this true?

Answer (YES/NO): NO